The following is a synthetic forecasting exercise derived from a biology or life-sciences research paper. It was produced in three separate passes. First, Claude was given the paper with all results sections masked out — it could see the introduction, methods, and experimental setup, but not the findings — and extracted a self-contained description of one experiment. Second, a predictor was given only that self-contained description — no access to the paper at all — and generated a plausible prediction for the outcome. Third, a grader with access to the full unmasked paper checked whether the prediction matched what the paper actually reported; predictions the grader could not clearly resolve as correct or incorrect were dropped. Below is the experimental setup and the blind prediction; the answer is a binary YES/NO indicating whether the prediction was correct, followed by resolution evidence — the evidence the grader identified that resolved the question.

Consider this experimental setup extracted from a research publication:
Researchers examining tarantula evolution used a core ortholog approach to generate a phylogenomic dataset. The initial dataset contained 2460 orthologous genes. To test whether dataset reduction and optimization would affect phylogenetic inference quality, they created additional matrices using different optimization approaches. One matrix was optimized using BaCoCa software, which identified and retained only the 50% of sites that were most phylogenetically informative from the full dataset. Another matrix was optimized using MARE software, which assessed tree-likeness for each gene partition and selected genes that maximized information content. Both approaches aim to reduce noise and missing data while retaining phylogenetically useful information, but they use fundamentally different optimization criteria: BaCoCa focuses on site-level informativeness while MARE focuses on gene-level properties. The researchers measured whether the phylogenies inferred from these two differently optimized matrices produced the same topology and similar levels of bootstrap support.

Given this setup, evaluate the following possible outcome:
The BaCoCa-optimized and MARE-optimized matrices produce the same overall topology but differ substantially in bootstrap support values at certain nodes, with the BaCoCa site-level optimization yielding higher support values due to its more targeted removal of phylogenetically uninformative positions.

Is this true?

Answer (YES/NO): NO